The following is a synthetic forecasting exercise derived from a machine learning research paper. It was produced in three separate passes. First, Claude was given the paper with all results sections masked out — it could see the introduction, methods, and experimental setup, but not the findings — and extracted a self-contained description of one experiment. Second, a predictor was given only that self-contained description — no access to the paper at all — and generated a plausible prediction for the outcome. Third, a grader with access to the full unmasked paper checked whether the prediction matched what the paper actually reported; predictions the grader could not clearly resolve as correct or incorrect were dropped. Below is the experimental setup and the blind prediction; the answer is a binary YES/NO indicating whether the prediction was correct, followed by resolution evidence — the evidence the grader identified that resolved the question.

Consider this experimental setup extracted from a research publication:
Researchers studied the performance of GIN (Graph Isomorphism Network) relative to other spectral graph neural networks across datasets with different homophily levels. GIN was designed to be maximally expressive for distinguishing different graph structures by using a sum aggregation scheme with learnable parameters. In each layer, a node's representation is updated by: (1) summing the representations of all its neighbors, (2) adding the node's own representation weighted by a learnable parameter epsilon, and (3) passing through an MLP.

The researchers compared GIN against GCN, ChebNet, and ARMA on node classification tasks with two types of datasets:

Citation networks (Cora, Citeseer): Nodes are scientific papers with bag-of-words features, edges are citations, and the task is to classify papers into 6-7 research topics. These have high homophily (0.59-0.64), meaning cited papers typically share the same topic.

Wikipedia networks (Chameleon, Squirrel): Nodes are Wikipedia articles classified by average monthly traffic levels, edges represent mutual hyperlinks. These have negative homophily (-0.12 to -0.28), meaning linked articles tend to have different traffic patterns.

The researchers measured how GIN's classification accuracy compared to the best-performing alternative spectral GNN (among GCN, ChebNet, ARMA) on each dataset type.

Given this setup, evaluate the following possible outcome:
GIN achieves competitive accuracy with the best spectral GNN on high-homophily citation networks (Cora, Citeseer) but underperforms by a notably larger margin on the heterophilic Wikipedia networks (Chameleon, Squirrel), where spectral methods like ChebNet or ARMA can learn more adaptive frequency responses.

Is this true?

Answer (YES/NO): YES